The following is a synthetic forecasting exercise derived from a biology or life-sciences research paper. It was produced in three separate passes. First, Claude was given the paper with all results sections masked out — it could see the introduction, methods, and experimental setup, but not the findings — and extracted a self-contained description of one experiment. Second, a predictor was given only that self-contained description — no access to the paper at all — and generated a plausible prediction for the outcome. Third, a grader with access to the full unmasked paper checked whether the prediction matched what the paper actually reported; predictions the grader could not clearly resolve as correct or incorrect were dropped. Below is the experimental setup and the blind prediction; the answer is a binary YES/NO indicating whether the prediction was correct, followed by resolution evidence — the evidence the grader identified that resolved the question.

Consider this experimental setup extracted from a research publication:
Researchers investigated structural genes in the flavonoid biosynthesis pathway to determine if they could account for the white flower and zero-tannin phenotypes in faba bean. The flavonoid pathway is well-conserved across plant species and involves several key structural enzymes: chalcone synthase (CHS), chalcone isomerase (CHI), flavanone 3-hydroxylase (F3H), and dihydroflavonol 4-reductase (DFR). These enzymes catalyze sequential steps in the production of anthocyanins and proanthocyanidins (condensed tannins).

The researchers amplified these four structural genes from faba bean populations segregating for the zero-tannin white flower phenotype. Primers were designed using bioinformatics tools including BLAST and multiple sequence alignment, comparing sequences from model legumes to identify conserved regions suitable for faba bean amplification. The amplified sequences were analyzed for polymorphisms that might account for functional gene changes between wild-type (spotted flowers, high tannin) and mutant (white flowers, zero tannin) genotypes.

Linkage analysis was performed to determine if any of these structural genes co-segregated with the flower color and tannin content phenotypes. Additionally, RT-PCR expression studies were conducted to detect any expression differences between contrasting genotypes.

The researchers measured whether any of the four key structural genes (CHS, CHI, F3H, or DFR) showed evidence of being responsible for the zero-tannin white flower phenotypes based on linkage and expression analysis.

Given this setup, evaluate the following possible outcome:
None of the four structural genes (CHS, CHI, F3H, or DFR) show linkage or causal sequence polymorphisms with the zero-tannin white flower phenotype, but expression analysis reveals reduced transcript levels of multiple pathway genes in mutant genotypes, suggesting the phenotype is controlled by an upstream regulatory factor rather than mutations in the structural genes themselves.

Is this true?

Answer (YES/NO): NO